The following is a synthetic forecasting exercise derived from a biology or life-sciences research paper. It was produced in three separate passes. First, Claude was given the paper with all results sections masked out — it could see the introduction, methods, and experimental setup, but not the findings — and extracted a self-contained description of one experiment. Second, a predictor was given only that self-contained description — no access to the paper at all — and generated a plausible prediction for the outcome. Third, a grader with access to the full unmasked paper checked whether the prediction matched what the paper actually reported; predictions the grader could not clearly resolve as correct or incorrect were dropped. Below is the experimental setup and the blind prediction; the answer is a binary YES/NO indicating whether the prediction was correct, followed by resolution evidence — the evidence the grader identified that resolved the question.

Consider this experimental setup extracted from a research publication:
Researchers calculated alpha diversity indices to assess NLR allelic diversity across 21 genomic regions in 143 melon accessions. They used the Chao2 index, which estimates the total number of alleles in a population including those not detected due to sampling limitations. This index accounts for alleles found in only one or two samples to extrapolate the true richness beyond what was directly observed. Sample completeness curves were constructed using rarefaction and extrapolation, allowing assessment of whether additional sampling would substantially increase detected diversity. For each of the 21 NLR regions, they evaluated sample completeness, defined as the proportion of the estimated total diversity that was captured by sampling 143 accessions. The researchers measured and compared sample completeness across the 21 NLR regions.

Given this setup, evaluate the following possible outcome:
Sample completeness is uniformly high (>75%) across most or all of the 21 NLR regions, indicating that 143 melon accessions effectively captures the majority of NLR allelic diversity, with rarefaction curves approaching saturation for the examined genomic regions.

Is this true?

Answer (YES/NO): NO